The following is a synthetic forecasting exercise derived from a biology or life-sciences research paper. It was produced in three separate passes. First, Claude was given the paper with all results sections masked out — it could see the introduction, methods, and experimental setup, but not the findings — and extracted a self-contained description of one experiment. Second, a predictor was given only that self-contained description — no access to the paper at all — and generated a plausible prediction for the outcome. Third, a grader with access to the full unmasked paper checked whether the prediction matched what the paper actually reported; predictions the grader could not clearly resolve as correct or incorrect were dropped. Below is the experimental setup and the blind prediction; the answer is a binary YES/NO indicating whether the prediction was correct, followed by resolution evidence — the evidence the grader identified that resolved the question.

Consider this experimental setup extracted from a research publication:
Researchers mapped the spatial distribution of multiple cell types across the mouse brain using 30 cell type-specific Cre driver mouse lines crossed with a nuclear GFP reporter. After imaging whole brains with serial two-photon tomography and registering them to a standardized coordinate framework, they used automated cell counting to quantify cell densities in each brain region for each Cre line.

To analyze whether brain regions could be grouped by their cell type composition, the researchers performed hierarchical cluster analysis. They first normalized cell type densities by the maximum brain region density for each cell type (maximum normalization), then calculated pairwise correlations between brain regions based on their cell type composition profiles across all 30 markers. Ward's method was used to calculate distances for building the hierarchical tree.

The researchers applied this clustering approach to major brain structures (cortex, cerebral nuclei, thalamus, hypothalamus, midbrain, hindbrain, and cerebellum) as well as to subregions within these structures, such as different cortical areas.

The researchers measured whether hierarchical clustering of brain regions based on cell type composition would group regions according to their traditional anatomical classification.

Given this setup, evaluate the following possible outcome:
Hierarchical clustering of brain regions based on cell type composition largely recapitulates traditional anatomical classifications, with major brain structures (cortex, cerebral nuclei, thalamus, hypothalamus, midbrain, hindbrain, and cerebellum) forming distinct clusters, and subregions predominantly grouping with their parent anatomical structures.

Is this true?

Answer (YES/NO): NO